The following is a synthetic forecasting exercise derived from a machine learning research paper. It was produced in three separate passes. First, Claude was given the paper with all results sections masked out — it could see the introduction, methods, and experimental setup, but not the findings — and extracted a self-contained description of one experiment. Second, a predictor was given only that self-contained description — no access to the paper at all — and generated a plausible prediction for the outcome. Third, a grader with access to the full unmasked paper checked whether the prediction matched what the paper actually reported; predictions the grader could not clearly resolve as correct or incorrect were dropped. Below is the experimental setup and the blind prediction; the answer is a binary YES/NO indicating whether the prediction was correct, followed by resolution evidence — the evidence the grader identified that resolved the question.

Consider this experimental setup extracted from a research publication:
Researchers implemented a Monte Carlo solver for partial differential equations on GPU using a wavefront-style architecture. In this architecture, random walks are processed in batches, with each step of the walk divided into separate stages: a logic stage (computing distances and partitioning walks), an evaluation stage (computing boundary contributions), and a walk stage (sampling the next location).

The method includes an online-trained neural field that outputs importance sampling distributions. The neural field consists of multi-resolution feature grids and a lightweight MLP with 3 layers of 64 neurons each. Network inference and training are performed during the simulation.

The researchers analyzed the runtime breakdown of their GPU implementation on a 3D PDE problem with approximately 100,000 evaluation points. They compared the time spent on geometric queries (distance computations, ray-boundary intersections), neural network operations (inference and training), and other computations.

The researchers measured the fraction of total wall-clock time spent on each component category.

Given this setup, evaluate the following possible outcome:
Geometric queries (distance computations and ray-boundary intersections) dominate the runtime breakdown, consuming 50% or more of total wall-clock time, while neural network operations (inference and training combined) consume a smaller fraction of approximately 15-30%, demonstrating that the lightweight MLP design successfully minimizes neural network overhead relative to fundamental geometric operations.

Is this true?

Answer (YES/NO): NO